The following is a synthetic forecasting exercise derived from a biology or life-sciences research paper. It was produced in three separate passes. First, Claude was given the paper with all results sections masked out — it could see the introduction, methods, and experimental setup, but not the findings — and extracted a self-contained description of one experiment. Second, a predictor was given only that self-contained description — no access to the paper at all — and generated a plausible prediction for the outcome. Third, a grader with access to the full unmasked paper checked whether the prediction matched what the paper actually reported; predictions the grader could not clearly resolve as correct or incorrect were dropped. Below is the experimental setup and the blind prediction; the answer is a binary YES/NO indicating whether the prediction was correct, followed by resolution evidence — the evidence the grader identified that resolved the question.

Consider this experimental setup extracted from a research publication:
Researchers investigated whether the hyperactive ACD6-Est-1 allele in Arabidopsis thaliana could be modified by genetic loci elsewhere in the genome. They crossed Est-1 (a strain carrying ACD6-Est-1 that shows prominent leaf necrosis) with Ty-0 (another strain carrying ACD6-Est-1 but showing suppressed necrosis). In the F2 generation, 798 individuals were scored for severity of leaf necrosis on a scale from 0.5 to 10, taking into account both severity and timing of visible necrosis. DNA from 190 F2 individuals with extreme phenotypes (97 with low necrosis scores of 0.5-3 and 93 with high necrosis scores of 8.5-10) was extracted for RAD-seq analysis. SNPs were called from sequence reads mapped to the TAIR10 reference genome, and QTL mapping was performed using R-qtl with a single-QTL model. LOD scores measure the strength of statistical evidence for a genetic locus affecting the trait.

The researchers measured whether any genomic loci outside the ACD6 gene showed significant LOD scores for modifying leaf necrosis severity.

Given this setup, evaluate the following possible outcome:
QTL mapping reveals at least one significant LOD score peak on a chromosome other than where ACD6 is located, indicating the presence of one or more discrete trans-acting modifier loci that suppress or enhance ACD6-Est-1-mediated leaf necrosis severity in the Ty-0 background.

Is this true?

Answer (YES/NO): YES